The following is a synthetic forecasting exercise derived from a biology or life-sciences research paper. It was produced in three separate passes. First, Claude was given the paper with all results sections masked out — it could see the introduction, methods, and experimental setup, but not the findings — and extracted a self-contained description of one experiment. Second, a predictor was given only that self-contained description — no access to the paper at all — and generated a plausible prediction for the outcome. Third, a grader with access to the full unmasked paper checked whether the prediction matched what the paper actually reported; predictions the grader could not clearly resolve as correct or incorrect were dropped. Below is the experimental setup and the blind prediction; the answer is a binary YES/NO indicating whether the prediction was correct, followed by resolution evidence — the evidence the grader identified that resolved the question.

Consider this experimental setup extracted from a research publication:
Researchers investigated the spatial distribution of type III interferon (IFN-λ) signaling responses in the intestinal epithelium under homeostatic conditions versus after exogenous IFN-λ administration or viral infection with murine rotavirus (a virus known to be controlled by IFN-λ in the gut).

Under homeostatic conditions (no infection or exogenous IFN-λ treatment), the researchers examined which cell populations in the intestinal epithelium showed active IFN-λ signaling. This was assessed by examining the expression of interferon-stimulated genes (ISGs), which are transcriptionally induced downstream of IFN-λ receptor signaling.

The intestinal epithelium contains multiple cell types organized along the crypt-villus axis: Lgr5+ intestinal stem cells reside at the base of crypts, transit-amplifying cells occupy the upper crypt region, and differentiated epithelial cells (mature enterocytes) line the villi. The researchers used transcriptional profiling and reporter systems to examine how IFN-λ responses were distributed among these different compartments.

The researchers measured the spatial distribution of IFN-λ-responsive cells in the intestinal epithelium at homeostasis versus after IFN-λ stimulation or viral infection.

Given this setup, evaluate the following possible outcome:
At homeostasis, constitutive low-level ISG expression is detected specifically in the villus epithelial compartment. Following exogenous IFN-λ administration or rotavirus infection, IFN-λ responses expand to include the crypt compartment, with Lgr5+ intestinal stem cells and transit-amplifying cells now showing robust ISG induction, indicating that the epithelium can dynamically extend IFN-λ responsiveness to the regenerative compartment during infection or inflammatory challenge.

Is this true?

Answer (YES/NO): YES